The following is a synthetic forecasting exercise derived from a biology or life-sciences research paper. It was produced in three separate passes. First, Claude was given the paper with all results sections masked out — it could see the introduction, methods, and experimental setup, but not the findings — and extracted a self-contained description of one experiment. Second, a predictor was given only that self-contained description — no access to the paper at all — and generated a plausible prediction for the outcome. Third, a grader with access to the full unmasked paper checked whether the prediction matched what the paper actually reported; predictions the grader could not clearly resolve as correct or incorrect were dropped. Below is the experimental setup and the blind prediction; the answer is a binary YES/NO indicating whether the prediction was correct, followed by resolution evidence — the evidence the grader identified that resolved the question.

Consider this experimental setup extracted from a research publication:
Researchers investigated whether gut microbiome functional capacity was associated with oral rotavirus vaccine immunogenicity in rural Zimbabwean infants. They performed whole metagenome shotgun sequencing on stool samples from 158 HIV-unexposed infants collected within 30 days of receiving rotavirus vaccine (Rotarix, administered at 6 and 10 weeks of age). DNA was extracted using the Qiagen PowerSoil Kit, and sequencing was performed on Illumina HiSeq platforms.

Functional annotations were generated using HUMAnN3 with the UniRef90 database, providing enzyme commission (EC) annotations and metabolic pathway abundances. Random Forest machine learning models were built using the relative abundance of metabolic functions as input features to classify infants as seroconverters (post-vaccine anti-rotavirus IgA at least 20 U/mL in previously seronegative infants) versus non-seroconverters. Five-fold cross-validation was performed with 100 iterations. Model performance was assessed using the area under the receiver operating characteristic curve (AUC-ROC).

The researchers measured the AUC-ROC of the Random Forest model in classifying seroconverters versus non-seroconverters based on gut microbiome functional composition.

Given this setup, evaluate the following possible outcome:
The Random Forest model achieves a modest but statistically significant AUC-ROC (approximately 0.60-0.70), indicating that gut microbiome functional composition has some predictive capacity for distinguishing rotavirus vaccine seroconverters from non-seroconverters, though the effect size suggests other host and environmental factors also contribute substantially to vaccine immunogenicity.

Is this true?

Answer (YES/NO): NO